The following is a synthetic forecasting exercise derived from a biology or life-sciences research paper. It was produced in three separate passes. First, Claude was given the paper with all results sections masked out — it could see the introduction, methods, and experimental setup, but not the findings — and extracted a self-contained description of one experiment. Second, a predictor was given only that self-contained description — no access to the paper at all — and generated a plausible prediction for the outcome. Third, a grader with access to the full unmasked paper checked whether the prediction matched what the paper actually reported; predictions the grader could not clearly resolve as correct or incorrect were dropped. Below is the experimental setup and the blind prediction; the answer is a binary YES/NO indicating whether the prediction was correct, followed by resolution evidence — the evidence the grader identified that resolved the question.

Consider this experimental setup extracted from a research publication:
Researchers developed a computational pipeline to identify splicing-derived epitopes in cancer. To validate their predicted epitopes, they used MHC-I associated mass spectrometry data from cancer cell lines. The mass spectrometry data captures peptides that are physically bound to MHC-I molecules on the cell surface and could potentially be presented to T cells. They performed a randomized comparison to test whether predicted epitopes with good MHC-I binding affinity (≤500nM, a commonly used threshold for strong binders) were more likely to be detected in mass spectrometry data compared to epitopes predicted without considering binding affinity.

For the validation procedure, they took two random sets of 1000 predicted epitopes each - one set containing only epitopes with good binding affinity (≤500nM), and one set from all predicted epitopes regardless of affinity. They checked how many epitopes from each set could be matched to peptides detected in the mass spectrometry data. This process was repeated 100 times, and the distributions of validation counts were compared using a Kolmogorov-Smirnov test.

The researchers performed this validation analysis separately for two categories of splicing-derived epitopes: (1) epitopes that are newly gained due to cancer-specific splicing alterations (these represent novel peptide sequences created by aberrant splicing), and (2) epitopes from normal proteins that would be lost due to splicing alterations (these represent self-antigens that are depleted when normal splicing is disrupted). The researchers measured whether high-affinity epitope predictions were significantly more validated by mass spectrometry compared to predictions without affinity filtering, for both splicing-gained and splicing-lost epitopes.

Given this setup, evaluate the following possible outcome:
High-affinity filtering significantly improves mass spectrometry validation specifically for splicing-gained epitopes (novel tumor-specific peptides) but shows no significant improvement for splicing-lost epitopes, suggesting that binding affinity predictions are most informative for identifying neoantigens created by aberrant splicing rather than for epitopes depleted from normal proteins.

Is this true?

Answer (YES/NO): NO